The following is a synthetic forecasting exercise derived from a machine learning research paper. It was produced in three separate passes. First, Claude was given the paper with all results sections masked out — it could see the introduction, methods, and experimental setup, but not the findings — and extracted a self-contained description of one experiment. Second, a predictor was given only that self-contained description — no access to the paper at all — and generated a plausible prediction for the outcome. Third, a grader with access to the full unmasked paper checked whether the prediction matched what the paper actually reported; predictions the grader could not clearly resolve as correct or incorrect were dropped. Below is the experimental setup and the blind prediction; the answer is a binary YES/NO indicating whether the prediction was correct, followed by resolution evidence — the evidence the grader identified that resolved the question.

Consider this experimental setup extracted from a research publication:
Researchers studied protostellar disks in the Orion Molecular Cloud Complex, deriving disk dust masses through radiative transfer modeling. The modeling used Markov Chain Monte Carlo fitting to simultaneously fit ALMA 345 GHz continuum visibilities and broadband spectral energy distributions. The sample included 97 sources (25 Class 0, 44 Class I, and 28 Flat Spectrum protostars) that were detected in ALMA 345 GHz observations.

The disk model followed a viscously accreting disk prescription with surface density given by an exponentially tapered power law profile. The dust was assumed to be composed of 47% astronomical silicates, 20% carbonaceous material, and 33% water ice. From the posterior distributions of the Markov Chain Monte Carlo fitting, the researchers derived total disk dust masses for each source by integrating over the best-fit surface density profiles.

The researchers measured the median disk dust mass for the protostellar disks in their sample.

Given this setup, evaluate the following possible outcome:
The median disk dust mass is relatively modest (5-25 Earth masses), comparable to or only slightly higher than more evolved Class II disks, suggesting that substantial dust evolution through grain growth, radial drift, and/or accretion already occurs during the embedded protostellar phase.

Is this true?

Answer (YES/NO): YES